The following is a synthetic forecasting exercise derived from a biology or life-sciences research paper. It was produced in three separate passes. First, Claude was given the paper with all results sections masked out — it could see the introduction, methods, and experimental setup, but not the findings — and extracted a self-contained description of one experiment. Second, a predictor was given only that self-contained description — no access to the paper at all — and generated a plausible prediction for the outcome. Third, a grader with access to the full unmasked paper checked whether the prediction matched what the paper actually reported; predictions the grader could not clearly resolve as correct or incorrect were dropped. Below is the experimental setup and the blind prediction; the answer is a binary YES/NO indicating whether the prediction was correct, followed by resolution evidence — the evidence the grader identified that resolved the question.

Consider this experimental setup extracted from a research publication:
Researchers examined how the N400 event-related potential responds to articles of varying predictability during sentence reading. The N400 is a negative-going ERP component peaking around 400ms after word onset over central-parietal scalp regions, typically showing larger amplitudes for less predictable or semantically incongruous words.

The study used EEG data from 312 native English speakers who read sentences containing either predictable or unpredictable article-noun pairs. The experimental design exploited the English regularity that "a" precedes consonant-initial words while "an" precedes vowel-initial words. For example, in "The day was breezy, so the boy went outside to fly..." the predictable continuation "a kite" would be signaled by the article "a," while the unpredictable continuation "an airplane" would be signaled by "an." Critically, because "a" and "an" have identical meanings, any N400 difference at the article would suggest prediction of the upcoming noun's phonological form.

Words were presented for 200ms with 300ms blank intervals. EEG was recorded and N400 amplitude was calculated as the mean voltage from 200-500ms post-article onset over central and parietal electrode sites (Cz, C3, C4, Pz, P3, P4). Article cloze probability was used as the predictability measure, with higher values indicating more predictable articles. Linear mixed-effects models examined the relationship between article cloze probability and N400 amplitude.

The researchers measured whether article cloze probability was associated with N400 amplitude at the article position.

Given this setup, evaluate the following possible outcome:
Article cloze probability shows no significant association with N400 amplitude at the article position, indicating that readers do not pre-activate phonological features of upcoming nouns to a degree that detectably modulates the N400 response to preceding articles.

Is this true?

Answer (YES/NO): NO